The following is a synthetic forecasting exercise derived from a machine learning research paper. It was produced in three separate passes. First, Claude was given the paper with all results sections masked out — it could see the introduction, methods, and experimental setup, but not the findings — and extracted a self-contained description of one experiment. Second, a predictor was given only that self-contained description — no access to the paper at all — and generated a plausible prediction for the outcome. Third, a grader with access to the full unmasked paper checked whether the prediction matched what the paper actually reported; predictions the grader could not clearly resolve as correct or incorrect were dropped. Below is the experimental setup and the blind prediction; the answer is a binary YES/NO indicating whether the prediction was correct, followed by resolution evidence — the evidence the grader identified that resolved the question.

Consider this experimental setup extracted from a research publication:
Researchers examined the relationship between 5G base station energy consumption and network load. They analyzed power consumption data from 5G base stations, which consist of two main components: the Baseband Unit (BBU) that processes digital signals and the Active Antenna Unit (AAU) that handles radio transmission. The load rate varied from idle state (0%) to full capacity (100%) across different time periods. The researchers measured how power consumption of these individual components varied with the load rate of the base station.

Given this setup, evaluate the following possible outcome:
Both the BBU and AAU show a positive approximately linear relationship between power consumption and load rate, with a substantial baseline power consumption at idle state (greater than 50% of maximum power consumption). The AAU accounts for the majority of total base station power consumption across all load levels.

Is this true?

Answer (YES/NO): NO